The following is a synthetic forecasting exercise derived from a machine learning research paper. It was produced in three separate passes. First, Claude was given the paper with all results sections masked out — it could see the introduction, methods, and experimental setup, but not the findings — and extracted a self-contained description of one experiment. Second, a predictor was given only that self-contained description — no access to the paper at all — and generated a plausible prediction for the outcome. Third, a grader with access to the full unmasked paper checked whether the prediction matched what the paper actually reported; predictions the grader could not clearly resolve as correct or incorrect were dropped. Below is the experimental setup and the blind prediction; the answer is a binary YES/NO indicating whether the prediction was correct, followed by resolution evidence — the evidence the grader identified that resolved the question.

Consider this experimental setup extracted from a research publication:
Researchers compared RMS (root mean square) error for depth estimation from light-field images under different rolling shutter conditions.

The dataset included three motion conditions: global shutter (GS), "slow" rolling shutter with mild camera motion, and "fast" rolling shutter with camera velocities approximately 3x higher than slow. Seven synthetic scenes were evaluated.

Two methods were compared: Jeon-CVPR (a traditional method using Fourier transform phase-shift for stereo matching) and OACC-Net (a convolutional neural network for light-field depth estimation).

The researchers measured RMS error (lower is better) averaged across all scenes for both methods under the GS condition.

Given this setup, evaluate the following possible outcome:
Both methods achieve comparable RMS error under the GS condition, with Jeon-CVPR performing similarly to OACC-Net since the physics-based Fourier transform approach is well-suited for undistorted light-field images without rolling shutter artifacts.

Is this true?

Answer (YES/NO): NO